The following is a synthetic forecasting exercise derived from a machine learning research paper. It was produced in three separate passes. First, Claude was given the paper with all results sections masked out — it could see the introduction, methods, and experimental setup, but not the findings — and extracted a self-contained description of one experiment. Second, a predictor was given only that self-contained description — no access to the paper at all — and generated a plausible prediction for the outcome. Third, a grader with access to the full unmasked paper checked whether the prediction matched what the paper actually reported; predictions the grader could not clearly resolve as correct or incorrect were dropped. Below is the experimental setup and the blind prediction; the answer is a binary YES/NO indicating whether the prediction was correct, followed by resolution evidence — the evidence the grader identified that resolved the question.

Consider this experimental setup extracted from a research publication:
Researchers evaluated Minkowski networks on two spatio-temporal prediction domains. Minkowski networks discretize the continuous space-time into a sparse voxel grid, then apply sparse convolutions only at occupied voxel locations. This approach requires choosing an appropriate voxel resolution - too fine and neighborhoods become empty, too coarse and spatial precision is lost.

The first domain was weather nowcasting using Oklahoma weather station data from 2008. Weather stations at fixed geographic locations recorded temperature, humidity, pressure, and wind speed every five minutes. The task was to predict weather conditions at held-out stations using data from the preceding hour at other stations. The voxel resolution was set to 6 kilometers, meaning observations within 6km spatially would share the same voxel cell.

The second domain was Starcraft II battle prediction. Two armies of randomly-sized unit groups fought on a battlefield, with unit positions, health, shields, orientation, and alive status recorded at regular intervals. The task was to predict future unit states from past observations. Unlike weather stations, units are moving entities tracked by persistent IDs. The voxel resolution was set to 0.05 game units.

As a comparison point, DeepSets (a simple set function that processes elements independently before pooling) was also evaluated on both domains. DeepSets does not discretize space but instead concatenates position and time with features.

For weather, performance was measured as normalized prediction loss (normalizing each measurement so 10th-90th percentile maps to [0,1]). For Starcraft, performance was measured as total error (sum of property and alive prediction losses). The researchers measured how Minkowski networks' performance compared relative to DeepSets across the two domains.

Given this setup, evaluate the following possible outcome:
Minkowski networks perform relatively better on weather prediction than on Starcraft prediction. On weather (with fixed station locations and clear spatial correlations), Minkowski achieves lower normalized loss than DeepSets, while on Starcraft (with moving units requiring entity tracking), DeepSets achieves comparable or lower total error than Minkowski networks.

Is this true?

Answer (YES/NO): NO